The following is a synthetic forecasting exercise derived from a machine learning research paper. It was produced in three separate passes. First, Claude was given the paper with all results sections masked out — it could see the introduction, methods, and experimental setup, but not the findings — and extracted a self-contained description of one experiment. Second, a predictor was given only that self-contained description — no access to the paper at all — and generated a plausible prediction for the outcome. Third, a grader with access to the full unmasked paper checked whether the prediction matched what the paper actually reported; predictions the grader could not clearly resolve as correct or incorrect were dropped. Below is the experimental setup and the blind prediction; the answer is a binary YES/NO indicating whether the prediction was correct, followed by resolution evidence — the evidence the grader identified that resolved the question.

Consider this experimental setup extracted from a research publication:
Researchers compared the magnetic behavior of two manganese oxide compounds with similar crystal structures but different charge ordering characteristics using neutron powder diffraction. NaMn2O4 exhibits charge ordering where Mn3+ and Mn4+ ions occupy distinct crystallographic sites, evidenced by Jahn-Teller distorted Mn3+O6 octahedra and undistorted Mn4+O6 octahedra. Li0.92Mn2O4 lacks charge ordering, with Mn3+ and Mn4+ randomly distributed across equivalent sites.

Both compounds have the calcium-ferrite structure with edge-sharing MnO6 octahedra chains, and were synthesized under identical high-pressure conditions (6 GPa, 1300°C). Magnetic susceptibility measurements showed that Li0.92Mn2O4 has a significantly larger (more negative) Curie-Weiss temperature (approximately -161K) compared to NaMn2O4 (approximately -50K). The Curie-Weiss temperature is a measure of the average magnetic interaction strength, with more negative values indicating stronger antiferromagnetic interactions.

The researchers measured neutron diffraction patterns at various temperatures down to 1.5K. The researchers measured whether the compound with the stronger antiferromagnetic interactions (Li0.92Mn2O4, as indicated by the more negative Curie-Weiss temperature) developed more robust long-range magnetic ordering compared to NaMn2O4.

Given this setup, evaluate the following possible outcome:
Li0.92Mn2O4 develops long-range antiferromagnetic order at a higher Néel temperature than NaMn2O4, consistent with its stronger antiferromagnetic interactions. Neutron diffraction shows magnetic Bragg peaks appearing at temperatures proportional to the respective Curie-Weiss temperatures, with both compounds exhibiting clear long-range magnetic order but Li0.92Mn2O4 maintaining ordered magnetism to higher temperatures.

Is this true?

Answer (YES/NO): NO